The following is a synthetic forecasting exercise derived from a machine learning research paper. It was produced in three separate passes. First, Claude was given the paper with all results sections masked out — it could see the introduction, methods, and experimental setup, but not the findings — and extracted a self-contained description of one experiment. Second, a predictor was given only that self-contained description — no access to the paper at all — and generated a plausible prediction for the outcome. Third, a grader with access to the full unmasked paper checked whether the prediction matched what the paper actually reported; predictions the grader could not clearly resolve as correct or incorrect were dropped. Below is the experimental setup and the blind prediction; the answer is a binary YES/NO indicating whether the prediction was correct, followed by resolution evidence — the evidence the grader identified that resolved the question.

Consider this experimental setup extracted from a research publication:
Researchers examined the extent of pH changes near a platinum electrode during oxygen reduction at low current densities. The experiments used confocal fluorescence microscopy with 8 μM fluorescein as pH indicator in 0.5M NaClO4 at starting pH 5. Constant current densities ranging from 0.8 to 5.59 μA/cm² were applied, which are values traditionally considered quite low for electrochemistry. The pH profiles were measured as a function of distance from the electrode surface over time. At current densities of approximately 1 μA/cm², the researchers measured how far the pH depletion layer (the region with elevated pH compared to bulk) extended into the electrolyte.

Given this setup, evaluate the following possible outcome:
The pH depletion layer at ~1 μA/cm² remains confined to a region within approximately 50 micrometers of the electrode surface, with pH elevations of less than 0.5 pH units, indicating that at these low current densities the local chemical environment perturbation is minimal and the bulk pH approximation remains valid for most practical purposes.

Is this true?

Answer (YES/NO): NO